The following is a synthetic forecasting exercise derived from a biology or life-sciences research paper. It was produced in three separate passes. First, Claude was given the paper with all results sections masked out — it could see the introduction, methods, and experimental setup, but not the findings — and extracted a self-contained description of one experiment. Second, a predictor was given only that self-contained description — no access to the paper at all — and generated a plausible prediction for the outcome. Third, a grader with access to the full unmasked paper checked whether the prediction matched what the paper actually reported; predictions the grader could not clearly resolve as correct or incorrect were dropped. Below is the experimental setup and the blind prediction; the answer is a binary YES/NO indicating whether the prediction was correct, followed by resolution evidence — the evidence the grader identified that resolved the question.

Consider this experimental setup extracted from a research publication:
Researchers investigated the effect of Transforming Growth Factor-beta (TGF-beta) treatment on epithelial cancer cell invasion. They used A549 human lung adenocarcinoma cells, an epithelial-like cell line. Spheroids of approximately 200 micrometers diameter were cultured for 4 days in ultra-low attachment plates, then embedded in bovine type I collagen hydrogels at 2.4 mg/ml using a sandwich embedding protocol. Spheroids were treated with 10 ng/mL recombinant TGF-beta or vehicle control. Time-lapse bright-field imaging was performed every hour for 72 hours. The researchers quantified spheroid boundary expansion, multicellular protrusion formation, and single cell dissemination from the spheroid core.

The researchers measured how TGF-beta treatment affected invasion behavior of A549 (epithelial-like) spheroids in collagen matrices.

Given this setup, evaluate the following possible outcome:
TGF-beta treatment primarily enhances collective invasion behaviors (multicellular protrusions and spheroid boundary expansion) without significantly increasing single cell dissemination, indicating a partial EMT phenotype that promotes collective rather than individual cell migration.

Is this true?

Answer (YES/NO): NO